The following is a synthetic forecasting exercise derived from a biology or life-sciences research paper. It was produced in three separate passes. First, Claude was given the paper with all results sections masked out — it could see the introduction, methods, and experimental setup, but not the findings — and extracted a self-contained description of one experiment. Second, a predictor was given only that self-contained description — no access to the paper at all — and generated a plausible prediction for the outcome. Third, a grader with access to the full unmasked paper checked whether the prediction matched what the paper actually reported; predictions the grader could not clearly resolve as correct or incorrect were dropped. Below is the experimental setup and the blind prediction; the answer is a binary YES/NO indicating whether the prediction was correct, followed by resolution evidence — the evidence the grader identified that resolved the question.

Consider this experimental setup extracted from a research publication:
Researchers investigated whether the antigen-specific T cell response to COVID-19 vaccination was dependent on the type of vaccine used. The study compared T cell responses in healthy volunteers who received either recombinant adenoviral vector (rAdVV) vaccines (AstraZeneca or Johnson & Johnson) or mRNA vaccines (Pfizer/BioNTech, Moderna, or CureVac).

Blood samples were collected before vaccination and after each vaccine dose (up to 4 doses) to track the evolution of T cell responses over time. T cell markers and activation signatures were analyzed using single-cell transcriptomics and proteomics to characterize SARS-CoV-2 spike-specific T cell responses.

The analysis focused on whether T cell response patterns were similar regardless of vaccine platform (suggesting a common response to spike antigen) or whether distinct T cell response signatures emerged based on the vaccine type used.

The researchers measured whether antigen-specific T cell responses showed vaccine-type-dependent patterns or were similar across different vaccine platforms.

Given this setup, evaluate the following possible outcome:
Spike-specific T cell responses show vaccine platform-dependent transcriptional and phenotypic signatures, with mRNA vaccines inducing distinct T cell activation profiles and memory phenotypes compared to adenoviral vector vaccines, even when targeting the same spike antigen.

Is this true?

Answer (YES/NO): YES